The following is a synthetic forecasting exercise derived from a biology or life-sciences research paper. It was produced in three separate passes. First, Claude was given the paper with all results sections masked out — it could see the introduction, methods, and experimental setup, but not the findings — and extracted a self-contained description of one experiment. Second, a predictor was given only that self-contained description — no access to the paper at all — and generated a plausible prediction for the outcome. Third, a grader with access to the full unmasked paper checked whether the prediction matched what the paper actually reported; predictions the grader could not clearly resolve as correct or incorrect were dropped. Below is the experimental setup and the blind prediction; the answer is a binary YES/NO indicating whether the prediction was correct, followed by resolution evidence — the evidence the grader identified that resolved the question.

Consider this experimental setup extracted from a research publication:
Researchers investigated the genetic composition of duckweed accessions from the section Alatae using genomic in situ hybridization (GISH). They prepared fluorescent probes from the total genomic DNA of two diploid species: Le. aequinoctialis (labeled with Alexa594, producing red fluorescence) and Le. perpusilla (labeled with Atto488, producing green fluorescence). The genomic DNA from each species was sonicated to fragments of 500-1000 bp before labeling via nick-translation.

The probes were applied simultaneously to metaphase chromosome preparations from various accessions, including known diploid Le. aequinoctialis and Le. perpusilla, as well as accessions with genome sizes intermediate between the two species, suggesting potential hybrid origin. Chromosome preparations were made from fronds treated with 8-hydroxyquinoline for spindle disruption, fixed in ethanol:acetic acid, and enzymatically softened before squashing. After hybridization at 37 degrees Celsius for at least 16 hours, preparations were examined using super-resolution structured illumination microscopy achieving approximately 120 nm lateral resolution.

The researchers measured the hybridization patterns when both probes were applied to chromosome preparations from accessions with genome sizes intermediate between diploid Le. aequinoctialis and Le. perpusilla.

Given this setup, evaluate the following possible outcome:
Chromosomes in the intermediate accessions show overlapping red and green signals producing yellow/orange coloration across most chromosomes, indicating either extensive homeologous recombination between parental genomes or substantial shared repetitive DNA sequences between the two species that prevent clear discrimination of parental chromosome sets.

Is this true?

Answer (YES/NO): NO